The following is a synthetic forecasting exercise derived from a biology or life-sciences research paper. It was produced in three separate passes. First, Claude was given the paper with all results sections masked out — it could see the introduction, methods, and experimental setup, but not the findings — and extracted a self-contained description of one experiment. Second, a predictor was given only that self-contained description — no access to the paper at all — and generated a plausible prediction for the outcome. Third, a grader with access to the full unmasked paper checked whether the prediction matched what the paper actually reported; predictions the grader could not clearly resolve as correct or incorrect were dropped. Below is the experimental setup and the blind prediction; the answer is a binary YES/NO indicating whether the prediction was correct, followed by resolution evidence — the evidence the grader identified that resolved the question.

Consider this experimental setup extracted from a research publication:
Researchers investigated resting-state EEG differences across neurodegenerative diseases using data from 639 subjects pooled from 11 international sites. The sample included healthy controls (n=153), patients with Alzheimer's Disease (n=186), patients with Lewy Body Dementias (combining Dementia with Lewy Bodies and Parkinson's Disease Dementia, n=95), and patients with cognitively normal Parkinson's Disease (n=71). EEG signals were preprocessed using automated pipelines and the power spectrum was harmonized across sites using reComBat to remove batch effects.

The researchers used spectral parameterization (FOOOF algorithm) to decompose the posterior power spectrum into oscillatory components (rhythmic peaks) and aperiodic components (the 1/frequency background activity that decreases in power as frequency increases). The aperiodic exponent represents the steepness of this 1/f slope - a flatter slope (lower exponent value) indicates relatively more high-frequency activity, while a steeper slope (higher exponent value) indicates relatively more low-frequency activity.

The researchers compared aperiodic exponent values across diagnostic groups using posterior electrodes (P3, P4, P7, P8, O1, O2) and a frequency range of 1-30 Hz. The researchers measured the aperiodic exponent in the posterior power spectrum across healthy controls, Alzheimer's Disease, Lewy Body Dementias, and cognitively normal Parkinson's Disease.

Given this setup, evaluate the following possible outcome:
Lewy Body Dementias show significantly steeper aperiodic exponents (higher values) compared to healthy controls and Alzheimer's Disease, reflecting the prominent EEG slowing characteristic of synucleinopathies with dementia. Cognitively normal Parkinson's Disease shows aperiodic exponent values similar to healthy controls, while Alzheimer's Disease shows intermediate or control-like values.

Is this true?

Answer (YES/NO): NO